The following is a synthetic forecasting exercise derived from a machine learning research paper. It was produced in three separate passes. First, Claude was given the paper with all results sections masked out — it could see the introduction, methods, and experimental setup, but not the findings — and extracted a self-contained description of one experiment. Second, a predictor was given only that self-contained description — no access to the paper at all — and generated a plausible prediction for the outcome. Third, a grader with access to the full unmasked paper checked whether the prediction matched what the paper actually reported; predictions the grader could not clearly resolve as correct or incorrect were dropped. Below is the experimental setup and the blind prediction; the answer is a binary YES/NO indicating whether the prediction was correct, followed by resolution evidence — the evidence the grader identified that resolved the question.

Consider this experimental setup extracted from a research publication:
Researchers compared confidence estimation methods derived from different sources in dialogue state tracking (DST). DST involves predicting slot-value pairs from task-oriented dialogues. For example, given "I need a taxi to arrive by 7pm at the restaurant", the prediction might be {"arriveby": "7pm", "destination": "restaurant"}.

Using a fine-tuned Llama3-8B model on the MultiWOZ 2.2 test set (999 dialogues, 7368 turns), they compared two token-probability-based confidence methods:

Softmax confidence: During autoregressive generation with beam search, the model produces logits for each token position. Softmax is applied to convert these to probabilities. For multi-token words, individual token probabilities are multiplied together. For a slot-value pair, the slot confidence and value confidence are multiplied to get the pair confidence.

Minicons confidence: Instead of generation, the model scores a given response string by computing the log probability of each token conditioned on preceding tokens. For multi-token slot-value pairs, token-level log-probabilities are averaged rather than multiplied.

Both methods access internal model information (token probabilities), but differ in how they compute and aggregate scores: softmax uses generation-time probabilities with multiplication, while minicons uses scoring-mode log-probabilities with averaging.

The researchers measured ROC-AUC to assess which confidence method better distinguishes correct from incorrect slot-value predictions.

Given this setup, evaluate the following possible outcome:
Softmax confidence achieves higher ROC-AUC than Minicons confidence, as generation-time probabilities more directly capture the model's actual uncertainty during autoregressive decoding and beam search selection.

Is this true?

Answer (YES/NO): YES